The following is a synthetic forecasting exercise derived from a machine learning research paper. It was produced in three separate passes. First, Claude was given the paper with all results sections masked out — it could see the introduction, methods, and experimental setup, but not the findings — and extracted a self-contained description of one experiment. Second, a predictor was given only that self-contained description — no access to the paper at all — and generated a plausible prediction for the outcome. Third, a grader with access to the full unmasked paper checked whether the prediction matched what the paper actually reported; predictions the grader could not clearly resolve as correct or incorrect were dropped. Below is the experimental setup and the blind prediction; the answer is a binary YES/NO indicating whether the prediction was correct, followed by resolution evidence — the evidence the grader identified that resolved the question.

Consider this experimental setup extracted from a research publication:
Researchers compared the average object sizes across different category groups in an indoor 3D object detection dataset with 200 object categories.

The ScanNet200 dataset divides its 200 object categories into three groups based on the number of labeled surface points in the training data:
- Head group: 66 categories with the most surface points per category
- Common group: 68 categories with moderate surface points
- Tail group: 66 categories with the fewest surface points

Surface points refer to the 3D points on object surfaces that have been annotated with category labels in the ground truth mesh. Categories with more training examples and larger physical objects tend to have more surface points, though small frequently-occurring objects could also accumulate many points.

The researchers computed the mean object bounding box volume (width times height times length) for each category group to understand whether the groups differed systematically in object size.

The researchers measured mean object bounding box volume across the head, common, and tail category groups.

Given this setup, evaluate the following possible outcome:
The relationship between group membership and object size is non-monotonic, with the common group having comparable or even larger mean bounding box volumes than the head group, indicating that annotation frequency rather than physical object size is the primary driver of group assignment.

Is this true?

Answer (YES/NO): NO